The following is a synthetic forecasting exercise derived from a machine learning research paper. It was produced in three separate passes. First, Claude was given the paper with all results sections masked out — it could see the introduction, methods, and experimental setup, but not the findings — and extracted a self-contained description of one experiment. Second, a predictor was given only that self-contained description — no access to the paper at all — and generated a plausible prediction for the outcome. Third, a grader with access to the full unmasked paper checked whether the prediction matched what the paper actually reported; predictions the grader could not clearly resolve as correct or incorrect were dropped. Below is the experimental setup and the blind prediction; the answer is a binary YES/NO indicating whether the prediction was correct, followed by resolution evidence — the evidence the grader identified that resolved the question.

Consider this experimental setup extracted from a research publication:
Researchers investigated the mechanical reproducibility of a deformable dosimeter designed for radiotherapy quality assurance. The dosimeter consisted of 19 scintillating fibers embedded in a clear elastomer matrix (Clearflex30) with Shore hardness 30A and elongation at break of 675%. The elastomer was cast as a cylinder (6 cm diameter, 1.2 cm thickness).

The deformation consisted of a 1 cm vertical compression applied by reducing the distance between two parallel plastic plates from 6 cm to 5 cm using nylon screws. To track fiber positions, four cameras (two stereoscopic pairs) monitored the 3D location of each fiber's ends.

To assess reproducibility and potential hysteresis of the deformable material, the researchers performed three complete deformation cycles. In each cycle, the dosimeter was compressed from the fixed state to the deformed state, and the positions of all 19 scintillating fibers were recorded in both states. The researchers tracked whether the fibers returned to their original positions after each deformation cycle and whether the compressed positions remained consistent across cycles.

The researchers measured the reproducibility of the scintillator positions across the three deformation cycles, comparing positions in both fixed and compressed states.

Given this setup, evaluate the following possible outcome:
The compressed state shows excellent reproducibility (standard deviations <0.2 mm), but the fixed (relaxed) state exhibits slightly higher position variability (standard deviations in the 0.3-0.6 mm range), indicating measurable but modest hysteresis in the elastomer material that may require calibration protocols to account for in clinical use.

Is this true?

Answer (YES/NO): NO